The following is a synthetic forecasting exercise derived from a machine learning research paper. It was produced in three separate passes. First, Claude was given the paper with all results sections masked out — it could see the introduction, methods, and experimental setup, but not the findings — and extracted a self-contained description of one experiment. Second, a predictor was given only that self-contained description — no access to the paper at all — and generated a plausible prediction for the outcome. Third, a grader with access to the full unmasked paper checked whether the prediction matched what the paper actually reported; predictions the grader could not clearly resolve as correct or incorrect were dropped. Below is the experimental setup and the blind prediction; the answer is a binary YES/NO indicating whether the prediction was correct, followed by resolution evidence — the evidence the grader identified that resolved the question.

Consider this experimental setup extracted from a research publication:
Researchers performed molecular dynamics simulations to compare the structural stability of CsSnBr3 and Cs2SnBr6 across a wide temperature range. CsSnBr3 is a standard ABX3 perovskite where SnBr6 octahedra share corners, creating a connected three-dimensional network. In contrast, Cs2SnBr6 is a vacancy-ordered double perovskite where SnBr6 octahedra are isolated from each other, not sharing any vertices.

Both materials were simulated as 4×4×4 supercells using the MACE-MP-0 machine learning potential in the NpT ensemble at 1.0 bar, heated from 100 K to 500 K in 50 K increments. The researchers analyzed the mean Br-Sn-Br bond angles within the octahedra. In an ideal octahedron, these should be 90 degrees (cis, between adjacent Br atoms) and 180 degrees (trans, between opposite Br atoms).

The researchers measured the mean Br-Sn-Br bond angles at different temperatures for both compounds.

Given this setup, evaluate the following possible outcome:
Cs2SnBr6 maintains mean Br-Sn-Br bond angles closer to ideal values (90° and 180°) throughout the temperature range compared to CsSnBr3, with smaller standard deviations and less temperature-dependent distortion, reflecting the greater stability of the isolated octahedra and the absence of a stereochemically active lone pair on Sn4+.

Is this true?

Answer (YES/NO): YES